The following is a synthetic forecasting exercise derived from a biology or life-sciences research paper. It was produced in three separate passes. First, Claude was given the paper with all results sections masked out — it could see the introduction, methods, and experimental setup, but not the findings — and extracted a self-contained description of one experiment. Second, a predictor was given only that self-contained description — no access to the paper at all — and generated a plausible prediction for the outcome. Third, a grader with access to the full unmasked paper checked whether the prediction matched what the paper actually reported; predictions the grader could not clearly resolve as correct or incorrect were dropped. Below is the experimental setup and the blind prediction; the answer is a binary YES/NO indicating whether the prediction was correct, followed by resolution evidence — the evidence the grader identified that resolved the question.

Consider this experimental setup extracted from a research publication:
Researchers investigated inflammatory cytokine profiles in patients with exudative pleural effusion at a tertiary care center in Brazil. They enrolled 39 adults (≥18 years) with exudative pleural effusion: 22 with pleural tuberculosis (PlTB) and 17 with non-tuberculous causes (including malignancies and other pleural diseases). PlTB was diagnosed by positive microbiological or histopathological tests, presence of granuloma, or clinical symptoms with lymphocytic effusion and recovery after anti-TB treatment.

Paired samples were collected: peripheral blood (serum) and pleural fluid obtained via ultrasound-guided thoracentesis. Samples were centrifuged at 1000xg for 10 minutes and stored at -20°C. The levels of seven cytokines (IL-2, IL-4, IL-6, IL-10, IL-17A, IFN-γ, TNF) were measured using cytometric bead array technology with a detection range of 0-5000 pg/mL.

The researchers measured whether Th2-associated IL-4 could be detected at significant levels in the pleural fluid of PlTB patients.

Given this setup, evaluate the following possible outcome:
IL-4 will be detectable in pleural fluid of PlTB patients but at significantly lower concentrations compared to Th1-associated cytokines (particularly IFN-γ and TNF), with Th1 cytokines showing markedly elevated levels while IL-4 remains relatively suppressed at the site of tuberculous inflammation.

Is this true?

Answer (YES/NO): NO